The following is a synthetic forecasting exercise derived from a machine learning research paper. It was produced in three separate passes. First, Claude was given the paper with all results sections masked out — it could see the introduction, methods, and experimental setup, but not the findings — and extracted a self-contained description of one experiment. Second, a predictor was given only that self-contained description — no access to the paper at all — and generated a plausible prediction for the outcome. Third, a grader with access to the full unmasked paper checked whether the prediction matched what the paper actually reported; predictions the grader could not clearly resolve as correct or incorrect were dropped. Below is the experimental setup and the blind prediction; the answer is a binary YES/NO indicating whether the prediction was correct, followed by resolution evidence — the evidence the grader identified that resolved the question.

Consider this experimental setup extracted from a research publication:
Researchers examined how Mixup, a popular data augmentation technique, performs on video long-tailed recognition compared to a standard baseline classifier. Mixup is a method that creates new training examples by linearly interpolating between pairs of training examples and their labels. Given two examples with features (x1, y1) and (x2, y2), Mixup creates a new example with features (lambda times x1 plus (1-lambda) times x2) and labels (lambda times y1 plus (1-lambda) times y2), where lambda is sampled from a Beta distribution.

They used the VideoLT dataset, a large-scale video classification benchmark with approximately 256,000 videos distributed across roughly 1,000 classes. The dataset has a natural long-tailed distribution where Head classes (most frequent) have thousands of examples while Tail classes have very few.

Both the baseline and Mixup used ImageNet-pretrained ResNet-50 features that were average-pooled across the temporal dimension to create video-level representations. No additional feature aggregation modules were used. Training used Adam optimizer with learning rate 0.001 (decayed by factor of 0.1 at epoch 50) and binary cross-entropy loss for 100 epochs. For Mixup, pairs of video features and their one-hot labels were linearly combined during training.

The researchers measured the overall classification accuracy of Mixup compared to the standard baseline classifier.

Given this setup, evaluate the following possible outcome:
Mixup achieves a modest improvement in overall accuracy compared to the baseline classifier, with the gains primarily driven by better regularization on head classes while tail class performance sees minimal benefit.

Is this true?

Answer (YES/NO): NO